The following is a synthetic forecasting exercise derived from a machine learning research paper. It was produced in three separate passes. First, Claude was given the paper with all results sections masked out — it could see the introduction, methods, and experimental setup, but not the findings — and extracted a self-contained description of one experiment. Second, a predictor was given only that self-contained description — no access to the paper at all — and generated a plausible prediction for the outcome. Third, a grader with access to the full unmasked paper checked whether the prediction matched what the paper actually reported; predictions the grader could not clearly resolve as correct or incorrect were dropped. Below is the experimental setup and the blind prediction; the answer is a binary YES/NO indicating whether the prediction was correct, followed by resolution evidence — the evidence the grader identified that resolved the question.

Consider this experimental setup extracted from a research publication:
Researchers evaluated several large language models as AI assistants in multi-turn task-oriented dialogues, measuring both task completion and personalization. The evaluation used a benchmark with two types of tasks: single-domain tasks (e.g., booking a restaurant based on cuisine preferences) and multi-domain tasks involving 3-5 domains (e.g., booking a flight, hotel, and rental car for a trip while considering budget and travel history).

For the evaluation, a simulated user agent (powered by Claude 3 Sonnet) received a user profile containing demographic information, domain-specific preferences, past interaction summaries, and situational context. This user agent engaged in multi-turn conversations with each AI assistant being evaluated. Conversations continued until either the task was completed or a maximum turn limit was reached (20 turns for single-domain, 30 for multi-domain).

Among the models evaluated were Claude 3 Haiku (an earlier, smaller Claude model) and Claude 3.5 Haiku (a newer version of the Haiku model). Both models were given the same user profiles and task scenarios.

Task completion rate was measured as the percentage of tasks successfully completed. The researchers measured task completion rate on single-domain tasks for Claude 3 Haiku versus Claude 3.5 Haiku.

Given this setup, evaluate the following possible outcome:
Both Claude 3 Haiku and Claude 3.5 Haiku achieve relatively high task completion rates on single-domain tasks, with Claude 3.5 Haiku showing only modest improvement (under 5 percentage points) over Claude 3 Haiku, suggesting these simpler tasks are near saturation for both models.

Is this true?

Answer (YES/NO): NO